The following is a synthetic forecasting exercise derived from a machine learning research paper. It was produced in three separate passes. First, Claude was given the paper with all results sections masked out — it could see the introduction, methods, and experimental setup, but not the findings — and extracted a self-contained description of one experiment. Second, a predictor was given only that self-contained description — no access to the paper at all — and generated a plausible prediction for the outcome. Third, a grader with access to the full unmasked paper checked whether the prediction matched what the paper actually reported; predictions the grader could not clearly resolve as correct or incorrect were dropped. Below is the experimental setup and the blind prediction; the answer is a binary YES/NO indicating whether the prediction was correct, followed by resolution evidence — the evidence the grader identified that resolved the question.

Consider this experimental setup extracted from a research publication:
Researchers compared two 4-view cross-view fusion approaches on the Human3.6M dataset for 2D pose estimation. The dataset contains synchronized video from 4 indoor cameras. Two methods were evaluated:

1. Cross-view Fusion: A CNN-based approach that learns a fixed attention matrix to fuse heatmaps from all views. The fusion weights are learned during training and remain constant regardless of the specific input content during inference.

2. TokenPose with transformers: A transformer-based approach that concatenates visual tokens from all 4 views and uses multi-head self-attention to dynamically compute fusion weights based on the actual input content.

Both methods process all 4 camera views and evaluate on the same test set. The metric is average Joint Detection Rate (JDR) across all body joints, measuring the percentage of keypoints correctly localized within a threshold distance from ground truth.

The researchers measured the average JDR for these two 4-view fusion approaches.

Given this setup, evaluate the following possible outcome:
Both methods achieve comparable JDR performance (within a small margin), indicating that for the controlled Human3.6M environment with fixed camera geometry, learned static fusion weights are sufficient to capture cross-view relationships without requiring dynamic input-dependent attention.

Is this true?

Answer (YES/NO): NO